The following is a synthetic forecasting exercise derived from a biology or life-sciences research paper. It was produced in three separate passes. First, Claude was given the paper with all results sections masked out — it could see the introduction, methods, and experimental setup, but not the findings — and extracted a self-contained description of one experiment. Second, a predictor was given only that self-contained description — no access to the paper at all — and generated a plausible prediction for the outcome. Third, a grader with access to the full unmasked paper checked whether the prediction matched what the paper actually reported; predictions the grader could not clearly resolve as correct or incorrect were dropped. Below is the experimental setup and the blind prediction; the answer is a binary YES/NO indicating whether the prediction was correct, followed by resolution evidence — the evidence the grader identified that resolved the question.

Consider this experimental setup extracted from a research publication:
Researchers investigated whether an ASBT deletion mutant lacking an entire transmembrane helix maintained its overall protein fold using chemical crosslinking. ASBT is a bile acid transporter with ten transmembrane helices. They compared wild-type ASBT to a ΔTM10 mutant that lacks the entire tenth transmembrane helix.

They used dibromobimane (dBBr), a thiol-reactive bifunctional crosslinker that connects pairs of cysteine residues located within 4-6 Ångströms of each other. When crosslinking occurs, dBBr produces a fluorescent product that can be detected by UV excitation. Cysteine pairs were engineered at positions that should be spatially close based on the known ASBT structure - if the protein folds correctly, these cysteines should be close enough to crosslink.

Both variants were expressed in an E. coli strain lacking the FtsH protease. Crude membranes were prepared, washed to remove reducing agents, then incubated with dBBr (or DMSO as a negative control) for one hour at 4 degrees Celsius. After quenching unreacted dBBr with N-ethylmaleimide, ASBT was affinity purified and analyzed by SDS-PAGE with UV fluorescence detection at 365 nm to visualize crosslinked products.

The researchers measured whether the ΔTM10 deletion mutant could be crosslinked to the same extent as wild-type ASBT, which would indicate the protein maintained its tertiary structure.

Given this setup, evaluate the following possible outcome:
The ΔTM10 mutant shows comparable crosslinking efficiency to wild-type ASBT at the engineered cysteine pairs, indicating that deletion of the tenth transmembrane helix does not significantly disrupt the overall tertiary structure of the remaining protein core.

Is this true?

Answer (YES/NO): NO